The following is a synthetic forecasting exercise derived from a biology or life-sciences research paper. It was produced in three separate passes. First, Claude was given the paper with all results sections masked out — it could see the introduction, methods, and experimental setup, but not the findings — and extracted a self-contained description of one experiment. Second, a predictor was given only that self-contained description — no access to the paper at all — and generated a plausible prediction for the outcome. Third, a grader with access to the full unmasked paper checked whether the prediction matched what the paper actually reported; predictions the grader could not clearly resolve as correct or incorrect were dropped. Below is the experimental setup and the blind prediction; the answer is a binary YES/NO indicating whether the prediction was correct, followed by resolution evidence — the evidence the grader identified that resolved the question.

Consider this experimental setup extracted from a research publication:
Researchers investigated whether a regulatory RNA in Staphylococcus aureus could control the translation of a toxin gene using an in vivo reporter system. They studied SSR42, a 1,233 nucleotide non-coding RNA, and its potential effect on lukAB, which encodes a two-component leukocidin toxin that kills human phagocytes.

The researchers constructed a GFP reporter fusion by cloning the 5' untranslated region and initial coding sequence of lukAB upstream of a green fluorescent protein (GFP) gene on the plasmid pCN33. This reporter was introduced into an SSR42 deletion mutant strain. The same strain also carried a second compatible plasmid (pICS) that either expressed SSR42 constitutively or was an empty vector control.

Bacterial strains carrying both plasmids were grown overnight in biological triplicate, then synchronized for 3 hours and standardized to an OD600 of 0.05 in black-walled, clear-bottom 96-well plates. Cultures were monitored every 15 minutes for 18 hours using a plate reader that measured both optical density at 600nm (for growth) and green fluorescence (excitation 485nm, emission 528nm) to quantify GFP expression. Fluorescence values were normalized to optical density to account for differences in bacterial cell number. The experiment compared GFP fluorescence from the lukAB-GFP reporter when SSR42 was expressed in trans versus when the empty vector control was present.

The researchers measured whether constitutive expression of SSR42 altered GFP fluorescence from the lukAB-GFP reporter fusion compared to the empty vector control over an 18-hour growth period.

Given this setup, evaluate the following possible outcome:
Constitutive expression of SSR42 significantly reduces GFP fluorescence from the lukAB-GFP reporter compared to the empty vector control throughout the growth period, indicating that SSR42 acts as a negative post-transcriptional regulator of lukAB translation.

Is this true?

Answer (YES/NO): NO